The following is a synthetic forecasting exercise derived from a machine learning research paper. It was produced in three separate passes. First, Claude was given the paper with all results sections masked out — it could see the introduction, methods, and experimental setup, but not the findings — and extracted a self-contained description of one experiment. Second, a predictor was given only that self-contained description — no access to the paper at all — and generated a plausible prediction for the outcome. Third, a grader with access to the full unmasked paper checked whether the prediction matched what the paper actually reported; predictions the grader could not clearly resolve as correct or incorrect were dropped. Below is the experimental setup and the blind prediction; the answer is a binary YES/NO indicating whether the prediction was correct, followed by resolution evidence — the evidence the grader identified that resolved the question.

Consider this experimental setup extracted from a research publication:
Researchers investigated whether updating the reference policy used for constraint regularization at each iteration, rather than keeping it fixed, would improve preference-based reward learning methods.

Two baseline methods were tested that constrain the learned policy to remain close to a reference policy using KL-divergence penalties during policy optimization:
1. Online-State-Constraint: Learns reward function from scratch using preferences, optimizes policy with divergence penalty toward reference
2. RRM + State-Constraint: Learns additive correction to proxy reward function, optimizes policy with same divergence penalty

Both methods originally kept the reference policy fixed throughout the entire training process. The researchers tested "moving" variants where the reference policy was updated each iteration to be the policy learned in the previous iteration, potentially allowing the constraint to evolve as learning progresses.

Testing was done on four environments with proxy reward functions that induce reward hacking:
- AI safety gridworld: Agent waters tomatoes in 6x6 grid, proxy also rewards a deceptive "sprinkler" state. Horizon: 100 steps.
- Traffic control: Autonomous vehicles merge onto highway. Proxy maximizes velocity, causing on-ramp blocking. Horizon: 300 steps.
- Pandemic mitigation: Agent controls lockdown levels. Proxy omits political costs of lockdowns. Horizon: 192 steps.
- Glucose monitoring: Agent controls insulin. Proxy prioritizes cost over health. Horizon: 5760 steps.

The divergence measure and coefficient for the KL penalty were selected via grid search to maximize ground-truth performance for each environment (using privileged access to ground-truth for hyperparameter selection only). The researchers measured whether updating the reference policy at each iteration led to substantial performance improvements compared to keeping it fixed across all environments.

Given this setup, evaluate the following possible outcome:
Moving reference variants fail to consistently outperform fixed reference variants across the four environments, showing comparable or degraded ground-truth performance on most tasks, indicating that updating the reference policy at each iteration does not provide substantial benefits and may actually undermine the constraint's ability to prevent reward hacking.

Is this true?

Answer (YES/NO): YES